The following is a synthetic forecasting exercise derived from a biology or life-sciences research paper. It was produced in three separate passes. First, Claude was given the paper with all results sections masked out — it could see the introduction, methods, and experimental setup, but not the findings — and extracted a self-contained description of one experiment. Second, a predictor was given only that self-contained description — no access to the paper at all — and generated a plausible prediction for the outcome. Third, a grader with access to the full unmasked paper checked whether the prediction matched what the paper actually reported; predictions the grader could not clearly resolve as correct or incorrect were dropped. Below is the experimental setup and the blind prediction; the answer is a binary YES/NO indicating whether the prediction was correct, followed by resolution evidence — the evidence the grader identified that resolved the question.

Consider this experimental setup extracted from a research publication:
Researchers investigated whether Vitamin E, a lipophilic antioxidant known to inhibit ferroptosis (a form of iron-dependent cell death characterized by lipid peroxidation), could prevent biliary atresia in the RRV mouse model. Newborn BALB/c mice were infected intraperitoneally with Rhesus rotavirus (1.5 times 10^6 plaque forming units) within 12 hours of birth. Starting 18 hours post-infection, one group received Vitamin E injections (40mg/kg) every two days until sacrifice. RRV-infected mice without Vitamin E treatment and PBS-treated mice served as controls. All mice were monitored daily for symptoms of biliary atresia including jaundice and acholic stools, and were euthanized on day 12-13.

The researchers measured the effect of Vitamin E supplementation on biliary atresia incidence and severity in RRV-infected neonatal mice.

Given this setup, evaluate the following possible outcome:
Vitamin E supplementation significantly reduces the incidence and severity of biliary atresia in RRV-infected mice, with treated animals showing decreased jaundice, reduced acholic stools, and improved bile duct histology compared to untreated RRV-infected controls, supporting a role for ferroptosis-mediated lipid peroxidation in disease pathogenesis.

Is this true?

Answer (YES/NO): YES